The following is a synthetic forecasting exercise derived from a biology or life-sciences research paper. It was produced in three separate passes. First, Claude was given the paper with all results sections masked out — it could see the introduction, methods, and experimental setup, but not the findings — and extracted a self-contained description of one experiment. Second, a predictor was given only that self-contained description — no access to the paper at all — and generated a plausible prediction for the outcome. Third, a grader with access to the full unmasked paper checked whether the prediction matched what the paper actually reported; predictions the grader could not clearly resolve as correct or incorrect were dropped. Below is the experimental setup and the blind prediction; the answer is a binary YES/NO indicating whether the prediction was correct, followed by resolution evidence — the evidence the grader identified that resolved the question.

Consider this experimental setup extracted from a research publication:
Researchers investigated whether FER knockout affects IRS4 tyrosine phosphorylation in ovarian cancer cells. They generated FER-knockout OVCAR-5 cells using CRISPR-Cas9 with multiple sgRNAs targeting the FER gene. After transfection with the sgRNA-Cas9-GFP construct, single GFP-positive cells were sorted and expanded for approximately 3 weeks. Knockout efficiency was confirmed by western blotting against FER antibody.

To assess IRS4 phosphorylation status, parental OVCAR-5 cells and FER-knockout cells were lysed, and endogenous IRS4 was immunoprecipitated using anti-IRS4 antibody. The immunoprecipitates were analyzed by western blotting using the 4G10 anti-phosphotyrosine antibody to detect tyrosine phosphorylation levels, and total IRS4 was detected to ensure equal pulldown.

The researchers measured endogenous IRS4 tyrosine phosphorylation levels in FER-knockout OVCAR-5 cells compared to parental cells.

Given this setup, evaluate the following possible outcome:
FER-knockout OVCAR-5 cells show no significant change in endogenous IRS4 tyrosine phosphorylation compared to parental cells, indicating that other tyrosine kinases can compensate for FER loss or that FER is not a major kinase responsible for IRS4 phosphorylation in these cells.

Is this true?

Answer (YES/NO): NO